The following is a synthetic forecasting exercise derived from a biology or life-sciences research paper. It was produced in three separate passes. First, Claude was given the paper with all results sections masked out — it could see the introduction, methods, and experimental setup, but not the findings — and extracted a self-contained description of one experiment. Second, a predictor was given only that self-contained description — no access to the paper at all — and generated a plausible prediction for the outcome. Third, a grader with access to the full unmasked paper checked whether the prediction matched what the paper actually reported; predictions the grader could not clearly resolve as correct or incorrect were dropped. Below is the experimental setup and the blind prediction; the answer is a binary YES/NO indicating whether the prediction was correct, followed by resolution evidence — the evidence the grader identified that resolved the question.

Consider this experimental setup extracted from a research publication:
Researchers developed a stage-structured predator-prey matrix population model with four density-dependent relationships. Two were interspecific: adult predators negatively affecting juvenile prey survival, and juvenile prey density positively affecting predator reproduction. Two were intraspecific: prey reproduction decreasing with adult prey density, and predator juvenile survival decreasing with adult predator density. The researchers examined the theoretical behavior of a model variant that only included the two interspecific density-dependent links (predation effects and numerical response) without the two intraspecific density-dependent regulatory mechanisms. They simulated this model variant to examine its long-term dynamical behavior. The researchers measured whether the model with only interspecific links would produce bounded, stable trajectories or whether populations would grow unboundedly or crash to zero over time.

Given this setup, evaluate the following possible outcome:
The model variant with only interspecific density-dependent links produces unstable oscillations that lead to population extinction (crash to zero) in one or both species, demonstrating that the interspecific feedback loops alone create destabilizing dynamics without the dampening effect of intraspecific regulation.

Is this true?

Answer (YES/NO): NO